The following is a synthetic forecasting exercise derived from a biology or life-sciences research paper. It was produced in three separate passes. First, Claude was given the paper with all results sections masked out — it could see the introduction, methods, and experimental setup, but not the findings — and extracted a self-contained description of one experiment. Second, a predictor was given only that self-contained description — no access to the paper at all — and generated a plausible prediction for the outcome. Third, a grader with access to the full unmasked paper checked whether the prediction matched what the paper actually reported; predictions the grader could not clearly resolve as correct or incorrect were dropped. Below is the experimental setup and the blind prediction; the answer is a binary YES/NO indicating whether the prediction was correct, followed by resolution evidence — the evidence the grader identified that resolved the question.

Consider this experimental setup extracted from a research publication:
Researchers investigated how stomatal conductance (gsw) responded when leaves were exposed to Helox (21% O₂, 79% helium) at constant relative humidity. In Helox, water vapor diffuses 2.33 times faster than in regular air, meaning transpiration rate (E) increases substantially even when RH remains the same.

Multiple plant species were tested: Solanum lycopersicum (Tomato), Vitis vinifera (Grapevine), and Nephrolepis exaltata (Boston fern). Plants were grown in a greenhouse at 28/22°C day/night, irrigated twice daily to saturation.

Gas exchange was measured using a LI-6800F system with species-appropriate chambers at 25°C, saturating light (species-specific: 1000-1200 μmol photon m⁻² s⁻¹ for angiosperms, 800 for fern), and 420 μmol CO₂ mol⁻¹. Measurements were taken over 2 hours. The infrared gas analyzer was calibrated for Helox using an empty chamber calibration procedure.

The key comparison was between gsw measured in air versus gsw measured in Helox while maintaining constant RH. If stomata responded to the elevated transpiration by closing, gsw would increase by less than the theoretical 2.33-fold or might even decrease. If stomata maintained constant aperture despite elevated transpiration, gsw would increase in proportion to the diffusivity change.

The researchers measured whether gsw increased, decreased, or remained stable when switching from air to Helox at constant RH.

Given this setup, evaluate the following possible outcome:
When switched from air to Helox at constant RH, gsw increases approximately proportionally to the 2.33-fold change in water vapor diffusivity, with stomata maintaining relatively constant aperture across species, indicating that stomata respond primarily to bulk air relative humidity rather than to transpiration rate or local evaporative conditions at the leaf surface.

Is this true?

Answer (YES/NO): NO